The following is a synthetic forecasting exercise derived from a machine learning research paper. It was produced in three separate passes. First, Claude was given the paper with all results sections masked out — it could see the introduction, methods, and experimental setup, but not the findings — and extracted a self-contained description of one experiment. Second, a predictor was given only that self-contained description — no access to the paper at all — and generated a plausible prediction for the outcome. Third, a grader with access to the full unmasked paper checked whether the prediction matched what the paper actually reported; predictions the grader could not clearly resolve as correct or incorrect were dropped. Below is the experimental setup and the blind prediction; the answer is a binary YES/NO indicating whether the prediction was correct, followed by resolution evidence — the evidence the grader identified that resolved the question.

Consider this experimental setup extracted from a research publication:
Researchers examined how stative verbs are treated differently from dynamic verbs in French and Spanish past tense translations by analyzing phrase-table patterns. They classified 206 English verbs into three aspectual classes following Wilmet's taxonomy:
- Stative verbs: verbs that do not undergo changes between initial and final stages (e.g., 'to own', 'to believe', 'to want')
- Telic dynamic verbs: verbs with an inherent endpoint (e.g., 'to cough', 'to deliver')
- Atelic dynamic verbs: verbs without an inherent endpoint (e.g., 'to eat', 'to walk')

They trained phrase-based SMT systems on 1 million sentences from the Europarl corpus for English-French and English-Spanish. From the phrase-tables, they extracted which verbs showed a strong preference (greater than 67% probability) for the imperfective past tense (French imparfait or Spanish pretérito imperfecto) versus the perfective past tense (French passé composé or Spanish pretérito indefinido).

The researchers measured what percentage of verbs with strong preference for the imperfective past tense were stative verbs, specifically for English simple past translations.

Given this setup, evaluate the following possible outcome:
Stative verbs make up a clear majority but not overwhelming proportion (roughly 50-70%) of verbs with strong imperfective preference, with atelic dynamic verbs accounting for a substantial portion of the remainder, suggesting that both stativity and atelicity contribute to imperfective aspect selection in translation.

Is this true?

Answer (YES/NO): NO